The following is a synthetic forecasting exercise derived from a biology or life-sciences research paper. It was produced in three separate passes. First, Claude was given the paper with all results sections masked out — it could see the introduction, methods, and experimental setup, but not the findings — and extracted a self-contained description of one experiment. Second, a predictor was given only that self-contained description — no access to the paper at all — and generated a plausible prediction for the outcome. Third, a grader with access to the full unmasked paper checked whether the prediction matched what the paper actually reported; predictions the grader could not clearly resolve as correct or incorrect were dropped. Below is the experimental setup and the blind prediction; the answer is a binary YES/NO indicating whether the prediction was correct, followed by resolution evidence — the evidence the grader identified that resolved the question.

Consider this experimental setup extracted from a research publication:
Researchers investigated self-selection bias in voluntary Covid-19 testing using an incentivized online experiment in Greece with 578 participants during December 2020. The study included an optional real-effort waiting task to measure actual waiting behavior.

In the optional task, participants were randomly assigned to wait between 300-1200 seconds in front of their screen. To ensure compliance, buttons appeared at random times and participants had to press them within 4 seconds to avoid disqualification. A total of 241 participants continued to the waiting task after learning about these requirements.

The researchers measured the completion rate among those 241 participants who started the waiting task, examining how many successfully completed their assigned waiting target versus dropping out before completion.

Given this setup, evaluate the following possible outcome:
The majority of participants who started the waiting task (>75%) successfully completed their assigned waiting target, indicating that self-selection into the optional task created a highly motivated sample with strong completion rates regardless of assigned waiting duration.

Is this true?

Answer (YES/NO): NO